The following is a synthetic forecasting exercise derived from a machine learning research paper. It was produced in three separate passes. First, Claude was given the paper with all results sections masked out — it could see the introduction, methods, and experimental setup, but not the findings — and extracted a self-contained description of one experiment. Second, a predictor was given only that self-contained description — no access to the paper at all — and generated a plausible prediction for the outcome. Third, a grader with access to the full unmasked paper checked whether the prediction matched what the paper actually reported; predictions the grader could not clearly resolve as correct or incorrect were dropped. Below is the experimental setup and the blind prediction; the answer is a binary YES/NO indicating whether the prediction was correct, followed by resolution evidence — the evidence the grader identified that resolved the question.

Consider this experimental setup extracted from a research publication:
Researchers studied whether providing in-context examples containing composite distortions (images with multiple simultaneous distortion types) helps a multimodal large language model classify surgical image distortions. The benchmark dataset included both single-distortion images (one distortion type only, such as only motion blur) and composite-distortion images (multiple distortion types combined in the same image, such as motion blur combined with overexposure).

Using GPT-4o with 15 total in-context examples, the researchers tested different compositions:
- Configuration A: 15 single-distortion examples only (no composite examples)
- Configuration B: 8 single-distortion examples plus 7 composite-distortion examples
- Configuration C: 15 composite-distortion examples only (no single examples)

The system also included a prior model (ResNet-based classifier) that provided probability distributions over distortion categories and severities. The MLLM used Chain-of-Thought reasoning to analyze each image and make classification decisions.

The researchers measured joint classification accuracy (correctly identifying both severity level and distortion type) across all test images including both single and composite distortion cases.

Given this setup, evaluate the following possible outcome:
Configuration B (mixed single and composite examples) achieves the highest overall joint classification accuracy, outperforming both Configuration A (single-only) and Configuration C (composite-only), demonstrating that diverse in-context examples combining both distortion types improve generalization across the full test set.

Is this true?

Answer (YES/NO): YES